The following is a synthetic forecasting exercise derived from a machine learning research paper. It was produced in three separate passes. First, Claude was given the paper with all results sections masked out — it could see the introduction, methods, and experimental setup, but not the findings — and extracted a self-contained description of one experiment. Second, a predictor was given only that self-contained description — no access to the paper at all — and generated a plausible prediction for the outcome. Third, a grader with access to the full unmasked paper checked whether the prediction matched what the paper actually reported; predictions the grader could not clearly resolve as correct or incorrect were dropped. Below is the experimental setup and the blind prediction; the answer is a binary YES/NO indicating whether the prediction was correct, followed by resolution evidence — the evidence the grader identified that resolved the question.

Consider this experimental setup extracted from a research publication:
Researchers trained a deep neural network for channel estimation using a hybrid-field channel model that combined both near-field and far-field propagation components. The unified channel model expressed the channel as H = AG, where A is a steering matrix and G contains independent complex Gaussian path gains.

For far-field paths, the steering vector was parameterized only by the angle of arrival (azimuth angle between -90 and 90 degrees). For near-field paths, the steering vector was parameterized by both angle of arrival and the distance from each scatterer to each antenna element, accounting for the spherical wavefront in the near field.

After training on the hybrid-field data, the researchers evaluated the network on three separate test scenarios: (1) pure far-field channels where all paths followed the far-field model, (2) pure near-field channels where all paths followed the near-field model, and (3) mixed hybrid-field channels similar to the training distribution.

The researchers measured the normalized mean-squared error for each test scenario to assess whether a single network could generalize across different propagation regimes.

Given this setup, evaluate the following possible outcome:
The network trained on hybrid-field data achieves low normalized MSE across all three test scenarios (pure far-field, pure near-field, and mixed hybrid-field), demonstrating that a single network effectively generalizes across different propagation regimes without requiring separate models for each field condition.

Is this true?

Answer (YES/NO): YES